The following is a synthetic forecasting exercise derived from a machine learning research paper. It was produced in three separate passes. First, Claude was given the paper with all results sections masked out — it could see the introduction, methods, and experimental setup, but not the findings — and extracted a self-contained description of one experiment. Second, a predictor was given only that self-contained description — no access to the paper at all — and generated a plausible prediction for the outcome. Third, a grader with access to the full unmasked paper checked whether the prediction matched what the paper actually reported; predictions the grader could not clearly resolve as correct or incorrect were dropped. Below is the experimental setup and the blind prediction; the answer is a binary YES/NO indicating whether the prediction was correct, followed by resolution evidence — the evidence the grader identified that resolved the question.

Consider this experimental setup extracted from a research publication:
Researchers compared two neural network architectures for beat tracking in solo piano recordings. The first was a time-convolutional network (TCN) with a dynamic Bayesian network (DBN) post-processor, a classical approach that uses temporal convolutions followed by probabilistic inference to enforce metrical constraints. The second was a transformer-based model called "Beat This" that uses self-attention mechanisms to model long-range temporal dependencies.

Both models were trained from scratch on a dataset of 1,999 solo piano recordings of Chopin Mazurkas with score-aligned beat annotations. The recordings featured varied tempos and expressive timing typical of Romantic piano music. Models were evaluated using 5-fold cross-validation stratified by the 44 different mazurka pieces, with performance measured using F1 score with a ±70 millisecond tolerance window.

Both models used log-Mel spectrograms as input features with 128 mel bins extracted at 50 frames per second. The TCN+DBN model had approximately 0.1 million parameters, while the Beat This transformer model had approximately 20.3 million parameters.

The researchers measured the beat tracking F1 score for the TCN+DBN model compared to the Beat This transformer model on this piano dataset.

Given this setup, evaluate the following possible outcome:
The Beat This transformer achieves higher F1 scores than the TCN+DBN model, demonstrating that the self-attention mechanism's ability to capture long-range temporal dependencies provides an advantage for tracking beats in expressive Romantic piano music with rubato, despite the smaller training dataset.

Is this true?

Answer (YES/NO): YES